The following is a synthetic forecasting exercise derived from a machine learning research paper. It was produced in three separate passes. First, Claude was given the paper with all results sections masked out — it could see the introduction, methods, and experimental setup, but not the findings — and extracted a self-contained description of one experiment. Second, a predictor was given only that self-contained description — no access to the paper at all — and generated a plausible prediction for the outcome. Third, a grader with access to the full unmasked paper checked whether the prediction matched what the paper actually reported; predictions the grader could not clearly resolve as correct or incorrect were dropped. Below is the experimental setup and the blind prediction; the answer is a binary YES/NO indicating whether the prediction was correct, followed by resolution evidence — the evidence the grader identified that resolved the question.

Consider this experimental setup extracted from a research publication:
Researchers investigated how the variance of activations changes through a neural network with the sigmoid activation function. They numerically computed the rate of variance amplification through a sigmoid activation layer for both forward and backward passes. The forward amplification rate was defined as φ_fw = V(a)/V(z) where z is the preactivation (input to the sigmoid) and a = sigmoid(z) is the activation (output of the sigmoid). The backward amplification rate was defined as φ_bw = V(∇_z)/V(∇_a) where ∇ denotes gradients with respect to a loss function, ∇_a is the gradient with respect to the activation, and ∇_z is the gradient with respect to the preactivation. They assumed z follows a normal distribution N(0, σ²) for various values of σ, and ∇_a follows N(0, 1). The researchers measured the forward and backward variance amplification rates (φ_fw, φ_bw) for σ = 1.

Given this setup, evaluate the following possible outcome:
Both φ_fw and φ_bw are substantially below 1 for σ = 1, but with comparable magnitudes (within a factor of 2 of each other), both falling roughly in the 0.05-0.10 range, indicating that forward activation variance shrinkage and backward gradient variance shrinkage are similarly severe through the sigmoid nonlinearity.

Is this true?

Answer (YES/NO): NO